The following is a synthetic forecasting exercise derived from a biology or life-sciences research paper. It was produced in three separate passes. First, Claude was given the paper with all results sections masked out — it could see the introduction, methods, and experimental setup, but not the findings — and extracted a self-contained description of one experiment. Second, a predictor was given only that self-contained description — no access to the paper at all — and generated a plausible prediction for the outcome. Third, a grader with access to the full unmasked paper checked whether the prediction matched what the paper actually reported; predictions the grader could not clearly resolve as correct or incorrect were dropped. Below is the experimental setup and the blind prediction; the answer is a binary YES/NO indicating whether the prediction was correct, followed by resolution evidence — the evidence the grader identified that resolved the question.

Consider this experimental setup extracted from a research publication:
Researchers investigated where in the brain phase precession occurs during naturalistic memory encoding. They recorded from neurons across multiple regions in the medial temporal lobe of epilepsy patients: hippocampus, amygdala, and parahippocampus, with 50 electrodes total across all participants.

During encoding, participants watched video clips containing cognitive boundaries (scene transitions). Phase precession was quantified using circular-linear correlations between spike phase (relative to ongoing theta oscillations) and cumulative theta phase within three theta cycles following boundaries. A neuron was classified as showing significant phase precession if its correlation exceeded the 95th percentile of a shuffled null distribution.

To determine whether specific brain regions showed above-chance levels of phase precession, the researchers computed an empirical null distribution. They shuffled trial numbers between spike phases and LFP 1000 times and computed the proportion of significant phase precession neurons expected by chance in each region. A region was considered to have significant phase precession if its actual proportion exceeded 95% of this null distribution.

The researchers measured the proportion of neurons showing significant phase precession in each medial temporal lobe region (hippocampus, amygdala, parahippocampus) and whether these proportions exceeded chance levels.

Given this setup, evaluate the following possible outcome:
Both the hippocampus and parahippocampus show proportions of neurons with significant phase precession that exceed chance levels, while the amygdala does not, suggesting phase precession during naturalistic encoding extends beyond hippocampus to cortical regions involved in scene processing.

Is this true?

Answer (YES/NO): NO